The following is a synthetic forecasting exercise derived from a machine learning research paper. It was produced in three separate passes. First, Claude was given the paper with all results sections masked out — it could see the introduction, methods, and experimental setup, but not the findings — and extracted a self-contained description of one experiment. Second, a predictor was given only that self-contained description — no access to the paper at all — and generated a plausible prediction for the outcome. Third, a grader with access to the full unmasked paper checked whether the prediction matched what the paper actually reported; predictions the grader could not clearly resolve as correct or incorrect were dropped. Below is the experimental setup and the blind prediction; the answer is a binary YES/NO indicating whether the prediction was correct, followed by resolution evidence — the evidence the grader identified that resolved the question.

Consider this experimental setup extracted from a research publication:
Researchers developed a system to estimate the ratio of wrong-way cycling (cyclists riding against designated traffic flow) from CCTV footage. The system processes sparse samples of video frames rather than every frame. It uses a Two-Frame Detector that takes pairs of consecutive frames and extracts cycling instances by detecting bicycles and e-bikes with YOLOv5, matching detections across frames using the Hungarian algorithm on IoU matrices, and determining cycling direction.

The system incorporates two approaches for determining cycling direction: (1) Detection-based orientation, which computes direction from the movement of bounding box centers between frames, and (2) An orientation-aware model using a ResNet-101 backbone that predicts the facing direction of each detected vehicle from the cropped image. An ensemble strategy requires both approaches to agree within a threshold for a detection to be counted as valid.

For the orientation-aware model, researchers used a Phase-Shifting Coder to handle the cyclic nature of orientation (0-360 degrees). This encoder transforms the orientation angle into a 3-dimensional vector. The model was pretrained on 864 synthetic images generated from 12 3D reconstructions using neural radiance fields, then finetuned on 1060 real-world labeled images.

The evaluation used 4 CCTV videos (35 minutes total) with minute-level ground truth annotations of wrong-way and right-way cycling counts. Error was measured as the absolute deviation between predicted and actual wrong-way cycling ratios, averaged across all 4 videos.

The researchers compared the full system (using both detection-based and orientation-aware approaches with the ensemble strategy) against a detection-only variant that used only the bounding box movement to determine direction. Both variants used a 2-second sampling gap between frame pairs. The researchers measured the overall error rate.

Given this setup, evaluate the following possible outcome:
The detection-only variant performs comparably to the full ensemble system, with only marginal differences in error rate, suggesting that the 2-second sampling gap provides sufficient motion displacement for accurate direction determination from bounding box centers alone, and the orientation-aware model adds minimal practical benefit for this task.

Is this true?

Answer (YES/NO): NO